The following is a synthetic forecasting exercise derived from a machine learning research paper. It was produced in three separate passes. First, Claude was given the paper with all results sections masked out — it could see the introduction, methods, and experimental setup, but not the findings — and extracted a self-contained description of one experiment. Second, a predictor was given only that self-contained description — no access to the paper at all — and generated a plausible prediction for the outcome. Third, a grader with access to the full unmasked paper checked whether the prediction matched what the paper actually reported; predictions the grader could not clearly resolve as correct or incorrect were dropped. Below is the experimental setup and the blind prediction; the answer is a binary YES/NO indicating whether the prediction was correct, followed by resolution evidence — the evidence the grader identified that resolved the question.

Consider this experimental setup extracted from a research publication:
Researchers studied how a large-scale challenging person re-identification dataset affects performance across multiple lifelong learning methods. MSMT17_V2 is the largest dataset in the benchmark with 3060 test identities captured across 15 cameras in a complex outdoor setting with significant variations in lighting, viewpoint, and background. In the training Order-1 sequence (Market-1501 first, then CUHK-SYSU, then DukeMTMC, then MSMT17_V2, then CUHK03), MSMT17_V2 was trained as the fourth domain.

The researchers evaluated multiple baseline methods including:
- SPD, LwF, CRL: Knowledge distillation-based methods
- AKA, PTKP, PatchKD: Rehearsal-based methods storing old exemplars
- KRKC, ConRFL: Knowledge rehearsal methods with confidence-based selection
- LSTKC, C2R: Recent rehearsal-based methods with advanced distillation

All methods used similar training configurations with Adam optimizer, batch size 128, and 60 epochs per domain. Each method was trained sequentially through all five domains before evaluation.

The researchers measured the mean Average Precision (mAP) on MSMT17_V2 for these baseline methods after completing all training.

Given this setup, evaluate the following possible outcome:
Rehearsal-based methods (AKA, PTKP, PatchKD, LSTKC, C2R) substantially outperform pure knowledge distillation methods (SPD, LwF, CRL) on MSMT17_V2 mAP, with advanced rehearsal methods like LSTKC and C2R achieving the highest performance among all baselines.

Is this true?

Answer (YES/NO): NO